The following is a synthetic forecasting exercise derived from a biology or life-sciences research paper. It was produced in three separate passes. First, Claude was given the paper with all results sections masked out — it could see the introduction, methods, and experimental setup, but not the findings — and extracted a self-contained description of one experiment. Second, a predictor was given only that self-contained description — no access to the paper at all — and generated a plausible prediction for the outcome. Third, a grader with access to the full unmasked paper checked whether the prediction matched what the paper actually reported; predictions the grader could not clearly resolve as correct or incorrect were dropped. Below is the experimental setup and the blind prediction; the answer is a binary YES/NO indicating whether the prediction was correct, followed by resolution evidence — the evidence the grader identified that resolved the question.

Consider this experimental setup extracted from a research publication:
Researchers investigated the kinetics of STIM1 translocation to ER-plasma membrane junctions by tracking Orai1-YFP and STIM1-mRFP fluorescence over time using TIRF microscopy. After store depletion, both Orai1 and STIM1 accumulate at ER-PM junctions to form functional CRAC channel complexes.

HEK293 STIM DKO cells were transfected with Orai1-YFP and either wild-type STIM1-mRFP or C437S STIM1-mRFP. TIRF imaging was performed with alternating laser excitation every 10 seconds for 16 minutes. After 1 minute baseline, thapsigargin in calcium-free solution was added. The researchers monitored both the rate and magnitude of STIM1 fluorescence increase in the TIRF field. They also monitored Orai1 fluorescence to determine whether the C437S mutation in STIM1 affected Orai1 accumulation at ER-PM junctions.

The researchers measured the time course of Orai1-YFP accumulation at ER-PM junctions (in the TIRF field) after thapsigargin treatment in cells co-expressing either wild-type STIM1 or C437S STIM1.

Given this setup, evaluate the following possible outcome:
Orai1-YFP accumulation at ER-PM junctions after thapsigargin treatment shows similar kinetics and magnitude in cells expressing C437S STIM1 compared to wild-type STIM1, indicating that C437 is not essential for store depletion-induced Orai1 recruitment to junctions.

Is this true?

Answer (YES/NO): NO